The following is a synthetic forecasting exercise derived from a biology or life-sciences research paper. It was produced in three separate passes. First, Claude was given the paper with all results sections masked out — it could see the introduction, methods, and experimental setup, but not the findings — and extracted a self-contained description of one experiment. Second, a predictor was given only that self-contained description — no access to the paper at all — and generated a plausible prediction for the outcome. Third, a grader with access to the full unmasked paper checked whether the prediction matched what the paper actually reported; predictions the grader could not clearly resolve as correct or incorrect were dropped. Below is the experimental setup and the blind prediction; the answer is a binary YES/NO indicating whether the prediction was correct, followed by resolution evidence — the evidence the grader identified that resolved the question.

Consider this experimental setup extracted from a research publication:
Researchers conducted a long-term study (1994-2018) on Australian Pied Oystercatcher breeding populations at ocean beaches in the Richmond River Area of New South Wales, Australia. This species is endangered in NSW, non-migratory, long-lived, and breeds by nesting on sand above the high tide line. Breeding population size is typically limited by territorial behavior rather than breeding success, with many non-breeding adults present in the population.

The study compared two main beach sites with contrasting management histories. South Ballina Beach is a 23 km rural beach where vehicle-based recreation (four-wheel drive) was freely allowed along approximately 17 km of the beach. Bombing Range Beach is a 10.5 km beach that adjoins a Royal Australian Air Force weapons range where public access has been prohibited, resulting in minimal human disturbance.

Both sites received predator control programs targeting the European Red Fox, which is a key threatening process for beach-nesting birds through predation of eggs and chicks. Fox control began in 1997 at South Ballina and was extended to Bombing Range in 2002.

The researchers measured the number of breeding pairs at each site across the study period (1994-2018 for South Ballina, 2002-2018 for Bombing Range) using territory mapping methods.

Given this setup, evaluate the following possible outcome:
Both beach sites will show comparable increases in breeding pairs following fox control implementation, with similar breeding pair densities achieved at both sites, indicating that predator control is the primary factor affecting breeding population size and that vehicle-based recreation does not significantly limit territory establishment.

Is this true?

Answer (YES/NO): NO